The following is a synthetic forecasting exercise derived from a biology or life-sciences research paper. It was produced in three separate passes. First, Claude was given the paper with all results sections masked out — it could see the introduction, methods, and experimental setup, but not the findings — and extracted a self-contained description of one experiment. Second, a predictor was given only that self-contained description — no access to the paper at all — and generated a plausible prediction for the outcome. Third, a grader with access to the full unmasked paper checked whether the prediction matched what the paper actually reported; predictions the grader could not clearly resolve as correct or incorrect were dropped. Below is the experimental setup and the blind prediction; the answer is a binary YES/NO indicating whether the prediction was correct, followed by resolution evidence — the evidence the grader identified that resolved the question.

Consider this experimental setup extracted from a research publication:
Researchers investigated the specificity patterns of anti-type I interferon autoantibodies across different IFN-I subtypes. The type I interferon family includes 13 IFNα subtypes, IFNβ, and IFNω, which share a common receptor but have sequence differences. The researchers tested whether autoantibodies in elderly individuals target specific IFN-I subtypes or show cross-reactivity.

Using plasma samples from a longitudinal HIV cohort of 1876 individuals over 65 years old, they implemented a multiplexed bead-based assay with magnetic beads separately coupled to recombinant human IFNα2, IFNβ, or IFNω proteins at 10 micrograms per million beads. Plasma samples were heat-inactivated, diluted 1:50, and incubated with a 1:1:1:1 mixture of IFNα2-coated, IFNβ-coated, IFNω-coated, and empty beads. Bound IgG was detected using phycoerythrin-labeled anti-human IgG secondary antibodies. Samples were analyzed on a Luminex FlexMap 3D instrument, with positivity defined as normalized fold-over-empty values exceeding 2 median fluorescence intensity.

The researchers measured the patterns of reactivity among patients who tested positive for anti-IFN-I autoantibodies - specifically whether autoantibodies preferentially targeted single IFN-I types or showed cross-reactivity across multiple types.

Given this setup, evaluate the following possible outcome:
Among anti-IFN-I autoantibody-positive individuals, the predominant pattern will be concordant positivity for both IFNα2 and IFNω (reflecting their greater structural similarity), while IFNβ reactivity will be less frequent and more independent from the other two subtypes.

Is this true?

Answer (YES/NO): NO